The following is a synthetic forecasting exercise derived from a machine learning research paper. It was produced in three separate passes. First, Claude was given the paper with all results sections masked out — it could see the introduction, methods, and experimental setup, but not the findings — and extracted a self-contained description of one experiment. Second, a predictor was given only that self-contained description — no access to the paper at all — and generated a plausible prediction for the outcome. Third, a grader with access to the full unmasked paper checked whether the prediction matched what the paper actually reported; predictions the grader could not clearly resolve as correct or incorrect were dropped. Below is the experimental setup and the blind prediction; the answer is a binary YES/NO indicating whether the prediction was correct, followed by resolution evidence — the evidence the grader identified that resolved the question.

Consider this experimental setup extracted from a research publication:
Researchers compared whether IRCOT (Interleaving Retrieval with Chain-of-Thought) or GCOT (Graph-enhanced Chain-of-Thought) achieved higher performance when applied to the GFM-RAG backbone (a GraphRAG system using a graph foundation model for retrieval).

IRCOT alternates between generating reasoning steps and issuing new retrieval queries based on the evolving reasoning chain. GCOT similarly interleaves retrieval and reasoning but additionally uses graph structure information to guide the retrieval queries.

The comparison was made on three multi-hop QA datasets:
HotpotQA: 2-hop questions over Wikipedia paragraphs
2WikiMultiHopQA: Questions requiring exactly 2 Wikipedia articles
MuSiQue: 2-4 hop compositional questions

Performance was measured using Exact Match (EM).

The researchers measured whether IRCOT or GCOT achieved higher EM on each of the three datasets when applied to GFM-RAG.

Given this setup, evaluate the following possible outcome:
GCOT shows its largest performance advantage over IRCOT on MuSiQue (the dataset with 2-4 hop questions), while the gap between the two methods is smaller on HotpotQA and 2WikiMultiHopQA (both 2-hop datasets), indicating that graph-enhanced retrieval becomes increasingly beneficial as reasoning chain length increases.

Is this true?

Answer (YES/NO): NO